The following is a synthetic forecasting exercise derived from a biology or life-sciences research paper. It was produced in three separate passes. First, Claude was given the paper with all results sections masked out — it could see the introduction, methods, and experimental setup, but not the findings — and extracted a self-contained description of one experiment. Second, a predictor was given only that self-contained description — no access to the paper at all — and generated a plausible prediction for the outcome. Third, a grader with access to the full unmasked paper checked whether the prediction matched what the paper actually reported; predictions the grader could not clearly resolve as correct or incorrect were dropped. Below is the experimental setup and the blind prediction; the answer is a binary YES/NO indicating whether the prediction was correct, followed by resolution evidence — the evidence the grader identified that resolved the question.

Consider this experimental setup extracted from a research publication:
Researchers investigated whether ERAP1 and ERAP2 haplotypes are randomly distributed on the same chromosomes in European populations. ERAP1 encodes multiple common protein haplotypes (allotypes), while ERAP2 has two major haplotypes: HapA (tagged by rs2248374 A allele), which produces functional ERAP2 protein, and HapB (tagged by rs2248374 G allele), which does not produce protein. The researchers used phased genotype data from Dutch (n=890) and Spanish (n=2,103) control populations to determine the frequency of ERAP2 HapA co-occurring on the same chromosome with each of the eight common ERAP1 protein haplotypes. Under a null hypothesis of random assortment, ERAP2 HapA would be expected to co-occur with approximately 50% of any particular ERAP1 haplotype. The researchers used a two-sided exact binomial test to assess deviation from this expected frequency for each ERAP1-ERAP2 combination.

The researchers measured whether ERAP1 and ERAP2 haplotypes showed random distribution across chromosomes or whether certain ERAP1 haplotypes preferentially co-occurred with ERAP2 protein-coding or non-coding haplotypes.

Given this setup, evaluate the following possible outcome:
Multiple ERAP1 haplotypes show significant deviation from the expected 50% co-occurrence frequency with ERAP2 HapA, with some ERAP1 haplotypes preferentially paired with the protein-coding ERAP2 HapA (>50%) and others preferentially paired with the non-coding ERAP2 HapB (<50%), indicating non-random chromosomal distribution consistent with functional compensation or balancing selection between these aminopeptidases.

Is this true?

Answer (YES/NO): YES